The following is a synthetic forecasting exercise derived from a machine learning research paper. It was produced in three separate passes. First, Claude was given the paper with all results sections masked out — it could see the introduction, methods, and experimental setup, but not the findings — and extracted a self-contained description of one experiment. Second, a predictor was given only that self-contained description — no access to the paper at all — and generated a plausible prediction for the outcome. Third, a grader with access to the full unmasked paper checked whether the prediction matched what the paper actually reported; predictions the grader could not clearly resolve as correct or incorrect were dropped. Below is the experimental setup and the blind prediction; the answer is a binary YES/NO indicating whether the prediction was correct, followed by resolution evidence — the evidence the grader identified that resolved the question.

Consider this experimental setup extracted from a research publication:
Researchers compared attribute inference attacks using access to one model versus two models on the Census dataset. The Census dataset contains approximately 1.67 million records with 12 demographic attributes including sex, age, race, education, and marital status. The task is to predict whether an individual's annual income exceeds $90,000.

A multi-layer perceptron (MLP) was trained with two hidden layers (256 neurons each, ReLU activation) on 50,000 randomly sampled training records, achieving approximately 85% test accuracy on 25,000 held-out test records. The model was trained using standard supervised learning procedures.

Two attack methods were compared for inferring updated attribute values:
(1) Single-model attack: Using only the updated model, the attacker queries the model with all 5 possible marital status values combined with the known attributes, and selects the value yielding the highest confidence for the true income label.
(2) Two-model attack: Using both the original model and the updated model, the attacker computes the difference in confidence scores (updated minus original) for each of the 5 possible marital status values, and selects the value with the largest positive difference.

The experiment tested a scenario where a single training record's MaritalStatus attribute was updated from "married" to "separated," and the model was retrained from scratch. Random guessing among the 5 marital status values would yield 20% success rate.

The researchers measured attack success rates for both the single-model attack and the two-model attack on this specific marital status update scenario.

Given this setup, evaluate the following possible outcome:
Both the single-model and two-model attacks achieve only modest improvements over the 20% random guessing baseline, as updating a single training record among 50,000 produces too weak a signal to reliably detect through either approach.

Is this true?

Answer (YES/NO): NO